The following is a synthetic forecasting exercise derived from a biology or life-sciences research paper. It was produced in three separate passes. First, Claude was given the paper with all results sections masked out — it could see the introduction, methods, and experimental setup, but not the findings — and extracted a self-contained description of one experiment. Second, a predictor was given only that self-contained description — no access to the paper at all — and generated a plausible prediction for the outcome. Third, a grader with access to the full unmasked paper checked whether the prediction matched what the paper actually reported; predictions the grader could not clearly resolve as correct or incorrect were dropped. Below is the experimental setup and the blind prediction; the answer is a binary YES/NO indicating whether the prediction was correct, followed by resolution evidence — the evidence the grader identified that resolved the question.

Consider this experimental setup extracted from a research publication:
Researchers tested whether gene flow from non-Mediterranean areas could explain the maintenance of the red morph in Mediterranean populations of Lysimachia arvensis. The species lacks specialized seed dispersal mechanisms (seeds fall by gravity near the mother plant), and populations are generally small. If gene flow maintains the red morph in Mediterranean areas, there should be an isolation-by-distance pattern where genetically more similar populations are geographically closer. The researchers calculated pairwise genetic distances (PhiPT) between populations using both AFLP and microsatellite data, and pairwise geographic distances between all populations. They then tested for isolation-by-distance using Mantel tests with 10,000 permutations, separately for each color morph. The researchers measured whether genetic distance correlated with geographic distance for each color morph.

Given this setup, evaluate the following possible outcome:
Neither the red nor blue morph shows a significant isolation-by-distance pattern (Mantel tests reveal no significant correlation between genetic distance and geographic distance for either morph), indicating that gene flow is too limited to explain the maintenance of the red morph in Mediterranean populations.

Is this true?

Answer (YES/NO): YES